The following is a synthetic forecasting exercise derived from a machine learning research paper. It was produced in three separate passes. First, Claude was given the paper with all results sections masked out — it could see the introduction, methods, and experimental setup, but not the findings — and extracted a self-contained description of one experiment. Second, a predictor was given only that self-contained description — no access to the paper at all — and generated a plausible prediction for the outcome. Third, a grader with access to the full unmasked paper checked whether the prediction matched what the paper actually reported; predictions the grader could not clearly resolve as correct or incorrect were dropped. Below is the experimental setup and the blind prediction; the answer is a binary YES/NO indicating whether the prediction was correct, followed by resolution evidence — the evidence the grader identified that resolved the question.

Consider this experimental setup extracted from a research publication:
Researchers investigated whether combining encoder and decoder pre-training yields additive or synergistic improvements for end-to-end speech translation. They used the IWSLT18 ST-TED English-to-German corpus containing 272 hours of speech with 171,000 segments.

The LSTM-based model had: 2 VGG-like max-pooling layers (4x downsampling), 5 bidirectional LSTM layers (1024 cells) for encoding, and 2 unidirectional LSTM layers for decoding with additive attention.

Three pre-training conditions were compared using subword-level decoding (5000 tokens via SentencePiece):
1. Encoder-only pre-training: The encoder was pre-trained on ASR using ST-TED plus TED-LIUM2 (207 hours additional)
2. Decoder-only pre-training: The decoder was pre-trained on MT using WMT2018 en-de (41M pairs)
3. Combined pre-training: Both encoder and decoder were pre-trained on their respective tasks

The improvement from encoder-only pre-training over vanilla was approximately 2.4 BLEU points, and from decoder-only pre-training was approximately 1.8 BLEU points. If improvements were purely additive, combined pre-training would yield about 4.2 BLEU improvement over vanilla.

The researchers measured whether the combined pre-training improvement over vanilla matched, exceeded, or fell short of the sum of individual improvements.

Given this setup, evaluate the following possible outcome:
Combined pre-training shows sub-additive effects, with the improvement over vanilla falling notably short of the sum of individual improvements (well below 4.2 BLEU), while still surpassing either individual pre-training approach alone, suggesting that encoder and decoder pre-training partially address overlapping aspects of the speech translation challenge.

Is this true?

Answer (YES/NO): YES